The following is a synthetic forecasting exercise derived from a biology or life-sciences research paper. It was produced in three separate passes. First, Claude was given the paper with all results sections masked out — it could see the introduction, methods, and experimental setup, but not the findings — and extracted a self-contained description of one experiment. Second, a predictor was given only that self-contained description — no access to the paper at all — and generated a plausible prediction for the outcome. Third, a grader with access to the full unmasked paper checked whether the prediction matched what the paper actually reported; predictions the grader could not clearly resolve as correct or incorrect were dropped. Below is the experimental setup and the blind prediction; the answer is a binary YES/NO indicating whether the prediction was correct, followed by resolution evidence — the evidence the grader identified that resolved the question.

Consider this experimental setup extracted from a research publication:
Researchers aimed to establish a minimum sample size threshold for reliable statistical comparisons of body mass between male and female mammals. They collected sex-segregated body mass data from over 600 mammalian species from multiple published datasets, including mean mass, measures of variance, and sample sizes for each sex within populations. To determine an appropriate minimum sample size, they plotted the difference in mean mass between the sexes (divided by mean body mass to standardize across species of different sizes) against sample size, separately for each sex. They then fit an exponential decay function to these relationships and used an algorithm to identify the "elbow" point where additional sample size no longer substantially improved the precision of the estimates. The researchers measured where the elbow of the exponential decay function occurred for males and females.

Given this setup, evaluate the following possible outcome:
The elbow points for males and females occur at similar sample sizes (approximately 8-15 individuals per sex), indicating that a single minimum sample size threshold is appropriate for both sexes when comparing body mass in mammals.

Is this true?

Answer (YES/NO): YES